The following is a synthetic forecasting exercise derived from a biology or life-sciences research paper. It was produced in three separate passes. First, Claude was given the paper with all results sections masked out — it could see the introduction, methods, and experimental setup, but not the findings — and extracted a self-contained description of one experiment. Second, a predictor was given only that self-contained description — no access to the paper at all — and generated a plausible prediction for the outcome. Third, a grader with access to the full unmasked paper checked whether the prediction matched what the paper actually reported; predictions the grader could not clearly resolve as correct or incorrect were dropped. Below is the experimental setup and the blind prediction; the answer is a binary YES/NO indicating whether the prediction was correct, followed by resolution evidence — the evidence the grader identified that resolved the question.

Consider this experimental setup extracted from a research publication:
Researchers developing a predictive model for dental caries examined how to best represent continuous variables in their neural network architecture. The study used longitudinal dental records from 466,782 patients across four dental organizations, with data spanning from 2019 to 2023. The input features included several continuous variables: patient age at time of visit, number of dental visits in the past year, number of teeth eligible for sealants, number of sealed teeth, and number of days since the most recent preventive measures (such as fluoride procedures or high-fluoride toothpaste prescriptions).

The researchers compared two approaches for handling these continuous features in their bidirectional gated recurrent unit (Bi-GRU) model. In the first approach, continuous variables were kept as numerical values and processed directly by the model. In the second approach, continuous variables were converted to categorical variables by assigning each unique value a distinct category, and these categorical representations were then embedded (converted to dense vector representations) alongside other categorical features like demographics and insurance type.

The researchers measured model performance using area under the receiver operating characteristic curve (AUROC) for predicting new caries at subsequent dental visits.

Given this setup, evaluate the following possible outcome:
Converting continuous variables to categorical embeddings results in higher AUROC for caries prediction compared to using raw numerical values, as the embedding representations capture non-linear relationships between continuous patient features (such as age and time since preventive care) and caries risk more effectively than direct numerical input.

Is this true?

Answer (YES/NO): YES